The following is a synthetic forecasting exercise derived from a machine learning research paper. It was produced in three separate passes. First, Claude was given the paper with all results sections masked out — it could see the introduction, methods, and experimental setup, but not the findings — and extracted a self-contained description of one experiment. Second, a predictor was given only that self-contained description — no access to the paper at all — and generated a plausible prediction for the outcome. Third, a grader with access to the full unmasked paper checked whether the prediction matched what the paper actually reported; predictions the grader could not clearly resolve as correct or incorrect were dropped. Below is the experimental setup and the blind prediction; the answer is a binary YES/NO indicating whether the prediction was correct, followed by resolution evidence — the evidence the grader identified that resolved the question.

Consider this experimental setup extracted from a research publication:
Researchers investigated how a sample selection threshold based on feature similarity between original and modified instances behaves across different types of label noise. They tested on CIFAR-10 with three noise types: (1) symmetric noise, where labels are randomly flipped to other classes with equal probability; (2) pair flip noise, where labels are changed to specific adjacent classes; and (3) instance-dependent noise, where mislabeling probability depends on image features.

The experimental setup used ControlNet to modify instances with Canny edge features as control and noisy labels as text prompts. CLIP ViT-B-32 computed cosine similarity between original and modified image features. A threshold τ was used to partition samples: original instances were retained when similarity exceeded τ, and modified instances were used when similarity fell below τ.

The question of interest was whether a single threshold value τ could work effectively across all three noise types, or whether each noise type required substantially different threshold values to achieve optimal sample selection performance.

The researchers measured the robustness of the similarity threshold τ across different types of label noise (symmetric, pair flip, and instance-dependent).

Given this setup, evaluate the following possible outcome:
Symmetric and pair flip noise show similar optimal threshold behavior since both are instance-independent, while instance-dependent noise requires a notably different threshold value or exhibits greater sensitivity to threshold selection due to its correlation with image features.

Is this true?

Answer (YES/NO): NO